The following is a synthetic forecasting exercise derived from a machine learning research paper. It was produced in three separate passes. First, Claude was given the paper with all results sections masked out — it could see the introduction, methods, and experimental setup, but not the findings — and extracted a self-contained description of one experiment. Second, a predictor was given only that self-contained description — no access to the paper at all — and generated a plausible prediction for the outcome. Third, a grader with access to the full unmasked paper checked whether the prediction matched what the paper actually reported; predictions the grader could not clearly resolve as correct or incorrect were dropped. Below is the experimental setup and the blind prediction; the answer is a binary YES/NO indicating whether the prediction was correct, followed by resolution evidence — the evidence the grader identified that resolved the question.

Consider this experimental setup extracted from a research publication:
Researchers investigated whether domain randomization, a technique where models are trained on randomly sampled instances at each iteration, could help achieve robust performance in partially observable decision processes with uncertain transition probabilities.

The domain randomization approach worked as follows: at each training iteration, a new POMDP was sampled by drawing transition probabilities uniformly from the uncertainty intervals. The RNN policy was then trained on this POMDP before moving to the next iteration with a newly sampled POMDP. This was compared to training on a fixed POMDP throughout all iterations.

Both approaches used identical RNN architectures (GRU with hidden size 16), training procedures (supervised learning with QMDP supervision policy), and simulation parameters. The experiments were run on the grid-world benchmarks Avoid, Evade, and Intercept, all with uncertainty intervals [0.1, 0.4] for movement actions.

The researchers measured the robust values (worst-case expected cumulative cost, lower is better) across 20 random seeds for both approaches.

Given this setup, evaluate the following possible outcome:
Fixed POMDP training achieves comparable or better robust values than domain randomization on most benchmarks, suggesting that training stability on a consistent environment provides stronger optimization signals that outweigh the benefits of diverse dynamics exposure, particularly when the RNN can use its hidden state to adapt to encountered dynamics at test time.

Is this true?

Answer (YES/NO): YES